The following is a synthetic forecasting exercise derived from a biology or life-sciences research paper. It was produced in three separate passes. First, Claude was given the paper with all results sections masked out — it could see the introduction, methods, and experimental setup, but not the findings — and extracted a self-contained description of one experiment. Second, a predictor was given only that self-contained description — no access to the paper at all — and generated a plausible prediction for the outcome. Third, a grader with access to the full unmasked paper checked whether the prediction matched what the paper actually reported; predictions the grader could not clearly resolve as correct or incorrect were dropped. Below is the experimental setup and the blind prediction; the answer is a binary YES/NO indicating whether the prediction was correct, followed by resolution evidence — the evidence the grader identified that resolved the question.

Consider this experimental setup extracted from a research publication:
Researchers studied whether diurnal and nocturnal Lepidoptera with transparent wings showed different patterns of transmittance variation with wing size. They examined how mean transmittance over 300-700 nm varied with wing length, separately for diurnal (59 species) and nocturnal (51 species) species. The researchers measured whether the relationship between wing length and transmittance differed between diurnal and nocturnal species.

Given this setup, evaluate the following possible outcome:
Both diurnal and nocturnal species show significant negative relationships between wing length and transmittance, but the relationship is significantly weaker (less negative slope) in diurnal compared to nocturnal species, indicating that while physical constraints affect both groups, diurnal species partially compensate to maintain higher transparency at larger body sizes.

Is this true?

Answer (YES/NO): NO